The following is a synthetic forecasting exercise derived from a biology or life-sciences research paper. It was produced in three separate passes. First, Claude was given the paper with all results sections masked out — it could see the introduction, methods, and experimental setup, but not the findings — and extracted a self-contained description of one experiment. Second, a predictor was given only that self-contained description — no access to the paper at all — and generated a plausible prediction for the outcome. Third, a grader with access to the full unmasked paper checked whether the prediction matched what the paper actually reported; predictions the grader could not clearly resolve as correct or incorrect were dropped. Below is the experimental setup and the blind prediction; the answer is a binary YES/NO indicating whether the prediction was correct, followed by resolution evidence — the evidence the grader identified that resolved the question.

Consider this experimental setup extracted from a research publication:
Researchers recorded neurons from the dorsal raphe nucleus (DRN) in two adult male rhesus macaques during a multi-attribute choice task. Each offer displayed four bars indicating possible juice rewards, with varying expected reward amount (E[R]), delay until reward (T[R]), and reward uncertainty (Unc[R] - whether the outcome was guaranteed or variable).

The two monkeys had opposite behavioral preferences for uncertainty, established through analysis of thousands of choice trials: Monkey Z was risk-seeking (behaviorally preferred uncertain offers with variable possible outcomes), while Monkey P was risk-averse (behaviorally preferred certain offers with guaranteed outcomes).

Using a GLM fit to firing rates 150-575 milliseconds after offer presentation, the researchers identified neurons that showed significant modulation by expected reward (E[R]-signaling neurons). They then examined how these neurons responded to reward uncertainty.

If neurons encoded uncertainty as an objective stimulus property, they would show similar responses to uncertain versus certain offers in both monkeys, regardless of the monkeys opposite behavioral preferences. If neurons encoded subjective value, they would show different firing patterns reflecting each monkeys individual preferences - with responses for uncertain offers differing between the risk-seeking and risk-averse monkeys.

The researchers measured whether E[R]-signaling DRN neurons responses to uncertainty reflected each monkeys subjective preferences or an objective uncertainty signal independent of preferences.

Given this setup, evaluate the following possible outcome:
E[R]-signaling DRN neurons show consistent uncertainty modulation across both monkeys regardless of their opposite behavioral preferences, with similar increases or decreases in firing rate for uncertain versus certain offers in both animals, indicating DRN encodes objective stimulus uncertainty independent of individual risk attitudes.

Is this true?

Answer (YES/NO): NO